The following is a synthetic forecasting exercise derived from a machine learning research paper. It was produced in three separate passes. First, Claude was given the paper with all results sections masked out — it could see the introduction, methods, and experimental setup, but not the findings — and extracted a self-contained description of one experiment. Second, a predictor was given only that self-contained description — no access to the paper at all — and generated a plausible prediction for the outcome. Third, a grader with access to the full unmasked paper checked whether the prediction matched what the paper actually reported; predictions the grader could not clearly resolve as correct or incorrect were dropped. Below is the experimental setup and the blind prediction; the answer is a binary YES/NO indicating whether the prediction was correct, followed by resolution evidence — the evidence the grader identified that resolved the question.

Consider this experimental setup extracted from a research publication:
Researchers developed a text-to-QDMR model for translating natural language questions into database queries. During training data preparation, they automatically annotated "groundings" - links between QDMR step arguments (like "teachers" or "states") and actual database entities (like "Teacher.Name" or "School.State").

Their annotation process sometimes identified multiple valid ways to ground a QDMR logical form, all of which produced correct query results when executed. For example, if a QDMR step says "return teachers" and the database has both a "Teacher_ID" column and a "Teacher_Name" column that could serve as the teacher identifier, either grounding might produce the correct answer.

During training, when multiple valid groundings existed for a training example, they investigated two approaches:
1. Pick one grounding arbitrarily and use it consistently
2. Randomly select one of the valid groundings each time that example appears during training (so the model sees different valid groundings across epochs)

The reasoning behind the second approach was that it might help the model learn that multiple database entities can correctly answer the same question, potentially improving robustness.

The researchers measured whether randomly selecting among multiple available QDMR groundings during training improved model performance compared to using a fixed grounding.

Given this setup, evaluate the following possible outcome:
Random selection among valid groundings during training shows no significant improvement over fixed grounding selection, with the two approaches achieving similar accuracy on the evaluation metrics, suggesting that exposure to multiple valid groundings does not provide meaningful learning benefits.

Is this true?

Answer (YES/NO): YES